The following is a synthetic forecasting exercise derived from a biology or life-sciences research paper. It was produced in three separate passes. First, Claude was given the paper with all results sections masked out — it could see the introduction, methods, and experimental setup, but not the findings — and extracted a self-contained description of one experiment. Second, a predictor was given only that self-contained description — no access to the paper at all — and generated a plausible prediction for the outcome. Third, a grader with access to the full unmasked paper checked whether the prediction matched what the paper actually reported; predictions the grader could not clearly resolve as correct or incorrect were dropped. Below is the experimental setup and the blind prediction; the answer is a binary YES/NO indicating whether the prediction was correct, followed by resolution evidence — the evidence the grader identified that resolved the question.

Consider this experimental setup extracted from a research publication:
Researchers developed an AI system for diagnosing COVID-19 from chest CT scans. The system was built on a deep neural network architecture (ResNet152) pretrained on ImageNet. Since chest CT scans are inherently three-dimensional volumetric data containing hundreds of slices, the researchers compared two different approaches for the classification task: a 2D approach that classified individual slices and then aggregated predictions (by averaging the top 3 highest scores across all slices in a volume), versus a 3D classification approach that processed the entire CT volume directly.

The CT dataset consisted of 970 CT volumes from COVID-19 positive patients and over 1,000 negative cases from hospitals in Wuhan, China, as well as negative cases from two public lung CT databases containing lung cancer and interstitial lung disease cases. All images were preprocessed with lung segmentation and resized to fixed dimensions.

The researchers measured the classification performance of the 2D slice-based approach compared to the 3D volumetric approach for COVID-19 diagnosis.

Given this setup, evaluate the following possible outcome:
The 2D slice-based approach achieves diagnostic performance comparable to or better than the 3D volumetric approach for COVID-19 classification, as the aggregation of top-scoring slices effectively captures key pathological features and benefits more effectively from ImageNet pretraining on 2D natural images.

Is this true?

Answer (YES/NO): YES